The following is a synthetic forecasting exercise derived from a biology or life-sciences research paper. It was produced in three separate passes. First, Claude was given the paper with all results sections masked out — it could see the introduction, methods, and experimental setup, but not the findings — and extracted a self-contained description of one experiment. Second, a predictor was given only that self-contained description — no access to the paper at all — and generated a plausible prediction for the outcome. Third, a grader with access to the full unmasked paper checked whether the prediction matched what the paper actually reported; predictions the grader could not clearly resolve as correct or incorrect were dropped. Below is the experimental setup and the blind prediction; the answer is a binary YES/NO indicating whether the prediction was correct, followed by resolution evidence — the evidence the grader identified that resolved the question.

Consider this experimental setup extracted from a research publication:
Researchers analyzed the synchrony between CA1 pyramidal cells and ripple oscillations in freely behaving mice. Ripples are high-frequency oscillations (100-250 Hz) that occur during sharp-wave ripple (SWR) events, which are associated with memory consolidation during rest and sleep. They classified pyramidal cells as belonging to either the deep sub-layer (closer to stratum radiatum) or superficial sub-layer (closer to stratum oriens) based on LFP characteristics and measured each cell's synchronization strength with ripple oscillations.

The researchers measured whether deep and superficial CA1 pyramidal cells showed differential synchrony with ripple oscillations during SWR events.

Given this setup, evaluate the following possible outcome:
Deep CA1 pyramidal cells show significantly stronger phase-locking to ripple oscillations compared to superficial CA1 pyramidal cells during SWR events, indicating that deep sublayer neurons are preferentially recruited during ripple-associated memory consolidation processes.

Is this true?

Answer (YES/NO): YES